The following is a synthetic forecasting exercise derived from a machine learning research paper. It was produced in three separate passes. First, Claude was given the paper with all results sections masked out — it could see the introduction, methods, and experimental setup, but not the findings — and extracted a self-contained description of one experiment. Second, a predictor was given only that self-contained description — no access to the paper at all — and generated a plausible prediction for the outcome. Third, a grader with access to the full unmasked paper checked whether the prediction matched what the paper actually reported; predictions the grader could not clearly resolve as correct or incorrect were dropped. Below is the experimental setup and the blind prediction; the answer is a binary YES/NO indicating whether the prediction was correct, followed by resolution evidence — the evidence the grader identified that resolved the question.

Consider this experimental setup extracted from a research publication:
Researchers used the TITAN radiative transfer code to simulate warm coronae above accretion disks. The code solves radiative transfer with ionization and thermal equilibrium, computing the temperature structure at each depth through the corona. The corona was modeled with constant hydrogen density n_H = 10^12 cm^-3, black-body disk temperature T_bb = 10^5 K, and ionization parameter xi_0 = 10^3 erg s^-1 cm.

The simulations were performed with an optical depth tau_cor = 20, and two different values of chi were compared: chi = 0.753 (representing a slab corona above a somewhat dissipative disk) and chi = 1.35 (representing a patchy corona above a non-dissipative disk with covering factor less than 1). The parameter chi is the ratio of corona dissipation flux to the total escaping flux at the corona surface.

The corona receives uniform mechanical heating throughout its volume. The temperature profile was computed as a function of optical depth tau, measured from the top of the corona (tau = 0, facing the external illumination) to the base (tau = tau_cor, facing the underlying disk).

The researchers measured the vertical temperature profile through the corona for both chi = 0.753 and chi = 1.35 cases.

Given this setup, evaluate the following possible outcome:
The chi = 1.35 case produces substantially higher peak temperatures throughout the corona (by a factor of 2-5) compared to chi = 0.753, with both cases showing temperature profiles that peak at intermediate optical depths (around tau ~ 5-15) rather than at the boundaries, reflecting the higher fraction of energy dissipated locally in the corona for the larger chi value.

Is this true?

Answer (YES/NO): NO